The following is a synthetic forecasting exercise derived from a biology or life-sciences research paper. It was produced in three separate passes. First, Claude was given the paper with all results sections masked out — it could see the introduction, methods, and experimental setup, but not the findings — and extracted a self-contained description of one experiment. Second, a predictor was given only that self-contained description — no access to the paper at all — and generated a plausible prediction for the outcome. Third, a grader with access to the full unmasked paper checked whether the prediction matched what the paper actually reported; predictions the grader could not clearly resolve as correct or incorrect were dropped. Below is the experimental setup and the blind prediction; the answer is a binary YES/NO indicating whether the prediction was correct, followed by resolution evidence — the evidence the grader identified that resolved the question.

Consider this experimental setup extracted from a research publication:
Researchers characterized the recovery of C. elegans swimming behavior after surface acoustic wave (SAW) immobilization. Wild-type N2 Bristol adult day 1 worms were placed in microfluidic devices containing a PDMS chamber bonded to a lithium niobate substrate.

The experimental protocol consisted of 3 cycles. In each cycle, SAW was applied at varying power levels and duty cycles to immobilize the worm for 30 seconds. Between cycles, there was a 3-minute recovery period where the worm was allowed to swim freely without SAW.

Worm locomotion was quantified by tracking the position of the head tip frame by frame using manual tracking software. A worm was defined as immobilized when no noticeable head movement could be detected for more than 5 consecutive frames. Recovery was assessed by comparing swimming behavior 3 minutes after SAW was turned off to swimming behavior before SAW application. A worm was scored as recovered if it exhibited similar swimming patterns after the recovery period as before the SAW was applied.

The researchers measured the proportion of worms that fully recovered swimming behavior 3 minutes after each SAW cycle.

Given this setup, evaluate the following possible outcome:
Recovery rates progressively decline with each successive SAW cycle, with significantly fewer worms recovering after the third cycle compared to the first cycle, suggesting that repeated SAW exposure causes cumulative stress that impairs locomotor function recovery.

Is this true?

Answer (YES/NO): NO